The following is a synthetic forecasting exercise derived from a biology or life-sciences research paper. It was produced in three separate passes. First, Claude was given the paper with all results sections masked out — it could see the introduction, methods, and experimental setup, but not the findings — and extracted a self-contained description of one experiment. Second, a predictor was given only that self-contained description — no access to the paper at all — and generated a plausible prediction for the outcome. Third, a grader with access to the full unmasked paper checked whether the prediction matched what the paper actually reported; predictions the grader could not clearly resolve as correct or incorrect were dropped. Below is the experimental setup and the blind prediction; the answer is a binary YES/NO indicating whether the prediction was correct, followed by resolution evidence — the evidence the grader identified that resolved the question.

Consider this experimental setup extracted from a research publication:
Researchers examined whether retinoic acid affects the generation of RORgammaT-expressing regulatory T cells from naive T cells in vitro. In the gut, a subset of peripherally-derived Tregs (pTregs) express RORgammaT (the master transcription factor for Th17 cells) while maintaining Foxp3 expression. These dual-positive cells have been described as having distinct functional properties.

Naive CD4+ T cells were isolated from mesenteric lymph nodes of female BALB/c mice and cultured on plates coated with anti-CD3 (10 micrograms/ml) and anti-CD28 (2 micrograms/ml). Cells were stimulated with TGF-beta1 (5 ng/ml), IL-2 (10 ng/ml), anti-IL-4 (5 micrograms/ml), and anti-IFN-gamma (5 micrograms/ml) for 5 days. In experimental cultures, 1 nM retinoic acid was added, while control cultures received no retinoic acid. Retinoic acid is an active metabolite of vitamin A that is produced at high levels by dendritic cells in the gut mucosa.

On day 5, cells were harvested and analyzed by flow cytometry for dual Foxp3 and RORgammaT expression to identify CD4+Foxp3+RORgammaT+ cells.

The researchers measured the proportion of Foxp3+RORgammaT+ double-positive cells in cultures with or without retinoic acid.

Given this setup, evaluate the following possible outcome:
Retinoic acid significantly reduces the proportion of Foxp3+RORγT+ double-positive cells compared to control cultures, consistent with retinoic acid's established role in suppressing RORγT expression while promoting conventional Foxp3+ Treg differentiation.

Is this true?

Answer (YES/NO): NO